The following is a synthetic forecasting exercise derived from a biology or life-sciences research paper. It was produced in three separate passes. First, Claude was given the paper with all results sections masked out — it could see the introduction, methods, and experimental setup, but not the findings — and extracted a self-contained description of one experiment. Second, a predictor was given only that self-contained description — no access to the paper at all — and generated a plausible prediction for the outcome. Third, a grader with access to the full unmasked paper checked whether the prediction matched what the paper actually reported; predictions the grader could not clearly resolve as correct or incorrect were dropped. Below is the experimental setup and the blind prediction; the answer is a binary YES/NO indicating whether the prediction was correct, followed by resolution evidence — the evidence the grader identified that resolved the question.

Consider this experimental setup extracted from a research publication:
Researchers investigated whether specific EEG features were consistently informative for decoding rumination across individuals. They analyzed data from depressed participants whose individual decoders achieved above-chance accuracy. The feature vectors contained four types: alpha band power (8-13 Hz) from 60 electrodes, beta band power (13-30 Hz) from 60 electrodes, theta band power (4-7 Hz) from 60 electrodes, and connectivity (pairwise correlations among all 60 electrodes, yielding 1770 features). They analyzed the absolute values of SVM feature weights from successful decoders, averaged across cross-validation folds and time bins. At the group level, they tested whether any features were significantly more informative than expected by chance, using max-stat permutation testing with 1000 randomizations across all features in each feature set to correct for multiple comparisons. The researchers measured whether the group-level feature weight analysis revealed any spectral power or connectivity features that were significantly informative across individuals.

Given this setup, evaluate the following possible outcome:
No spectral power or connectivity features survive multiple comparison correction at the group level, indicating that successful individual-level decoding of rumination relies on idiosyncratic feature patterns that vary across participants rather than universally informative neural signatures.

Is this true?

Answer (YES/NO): NO